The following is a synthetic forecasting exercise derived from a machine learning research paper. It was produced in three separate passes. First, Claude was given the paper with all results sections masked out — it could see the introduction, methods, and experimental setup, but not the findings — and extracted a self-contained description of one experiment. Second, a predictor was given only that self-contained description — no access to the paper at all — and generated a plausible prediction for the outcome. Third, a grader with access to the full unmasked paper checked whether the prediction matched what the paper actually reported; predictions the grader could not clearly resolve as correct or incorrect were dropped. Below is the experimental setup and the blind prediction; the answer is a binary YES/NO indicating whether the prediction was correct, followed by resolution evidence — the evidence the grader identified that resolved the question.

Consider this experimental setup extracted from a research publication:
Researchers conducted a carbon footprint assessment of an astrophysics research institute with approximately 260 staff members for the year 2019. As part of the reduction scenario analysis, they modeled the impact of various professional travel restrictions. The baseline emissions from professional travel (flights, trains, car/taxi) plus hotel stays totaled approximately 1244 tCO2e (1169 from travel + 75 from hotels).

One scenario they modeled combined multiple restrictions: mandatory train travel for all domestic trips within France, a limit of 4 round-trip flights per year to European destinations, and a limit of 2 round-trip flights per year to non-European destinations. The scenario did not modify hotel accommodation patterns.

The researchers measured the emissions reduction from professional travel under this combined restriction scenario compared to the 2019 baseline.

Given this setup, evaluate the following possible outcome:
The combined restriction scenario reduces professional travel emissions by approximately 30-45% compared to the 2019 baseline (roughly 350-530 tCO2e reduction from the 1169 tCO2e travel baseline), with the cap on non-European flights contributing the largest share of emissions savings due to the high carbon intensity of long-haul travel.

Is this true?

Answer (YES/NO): NO